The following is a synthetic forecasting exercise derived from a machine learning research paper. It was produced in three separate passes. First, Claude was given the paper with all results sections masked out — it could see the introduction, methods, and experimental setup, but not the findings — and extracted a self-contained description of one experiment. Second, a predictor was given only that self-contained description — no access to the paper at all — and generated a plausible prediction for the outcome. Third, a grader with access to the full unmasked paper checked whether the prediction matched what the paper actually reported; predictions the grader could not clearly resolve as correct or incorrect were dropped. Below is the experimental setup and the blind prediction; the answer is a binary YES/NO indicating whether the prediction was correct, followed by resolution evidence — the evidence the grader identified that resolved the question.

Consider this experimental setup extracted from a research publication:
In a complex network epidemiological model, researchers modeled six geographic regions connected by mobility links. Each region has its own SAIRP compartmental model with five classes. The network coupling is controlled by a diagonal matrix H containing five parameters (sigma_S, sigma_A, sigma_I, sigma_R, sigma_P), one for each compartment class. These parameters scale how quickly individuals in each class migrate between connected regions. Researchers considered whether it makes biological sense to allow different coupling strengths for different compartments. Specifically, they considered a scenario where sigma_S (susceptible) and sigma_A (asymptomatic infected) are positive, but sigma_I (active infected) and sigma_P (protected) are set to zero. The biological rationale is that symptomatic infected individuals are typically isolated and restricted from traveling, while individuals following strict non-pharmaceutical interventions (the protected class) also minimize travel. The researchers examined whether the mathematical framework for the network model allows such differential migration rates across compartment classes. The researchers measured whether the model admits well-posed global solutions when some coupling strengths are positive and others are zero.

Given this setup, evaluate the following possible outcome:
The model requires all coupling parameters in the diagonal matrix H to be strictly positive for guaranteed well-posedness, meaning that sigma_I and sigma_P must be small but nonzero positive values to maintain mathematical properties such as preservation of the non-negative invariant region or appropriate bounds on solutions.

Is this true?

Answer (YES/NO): NO